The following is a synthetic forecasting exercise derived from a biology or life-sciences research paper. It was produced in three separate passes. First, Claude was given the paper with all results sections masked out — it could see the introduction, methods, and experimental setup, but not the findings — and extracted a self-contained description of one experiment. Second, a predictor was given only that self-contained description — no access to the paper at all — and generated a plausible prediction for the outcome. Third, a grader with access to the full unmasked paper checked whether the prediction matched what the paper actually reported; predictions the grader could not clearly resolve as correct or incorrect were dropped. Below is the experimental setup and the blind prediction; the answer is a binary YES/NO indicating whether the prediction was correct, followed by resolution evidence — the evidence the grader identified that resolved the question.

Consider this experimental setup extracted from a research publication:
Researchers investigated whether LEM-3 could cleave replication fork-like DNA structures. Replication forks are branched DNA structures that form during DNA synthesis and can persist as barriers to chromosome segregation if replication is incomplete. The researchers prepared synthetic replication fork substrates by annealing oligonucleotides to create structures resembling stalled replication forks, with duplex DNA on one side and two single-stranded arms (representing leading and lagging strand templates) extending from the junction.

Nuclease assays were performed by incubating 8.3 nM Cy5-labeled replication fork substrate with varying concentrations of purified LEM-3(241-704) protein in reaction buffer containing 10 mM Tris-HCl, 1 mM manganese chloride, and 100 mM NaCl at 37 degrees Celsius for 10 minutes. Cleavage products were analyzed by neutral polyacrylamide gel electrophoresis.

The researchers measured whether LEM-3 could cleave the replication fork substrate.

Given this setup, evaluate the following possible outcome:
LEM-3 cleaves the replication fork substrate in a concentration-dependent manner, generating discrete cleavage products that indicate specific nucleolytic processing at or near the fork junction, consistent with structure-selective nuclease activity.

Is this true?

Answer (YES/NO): YES